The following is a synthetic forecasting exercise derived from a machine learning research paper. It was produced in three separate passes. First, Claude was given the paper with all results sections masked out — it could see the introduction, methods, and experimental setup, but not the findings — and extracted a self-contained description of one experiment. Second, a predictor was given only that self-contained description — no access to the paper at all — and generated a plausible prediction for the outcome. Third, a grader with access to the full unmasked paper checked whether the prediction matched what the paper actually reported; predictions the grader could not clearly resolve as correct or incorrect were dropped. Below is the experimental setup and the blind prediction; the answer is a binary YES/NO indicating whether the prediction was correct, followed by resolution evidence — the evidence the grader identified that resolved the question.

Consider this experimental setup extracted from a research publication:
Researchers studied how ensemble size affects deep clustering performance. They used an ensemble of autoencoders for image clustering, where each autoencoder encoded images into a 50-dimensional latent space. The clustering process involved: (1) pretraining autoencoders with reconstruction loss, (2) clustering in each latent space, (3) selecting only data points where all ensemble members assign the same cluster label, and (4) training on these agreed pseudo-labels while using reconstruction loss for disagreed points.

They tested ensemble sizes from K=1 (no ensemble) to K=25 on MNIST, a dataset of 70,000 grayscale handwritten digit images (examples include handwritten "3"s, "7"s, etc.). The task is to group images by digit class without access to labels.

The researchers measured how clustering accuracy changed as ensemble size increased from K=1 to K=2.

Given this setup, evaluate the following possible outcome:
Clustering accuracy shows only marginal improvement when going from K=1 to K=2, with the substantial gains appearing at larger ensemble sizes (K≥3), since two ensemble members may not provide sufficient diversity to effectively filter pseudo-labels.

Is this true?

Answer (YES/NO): NO